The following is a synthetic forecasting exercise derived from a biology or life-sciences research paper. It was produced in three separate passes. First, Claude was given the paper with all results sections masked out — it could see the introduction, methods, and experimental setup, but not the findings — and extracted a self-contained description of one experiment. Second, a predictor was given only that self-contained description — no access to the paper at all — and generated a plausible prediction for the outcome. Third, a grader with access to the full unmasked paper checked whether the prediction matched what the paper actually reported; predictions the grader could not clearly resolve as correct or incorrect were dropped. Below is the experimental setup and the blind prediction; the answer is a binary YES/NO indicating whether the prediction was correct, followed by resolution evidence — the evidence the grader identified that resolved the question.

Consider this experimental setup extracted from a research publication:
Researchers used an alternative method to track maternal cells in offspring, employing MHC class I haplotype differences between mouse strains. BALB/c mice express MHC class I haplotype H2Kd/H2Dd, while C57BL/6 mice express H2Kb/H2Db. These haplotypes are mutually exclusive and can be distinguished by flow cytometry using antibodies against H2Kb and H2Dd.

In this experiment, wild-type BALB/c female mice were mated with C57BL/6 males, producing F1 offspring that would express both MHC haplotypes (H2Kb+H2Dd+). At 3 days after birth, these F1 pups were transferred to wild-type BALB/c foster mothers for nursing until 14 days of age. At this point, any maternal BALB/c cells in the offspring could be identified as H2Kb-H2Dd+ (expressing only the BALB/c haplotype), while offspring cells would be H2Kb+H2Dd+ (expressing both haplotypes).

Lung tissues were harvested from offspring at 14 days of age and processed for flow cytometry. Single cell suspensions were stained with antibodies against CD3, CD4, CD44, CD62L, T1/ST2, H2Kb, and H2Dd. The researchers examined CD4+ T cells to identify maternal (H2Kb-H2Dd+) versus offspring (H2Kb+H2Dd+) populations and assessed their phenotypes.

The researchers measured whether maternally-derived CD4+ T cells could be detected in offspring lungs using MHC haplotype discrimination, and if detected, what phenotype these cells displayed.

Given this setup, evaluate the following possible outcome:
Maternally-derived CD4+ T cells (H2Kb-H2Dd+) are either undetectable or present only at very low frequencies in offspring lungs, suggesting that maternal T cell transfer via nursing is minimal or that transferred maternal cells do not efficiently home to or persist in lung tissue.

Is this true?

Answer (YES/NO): NO